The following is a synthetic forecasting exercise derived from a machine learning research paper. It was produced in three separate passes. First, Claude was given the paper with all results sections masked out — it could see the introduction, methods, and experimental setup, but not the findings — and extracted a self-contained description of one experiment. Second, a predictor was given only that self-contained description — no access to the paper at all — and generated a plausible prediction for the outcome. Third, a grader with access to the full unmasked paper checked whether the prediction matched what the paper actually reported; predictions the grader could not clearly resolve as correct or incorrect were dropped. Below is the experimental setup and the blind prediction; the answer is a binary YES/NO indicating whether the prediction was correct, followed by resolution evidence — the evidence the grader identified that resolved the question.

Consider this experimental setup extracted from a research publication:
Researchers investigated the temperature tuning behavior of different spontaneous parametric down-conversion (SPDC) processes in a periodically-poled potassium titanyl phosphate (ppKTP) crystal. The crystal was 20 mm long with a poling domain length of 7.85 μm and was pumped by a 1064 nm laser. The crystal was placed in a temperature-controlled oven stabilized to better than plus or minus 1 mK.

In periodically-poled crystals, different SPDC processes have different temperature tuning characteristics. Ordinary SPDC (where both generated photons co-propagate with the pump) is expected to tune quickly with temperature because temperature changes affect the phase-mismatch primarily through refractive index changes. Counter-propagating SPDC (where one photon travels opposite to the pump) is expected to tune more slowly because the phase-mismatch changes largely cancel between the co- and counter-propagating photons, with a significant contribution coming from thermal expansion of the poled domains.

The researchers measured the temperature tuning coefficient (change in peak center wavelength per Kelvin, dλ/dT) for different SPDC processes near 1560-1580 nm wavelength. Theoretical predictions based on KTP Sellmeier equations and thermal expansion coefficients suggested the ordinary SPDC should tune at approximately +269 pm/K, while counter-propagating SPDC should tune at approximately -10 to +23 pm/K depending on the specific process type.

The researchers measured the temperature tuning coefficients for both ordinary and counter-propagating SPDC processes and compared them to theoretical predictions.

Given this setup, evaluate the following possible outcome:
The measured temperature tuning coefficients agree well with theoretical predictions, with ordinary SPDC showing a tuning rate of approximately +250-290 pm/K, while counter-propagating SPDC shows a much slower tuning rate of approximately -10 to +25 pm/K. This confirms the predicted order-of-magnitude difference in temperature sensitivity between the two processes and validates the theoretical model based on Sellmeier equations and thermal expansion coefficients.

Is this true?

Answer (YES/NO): NO